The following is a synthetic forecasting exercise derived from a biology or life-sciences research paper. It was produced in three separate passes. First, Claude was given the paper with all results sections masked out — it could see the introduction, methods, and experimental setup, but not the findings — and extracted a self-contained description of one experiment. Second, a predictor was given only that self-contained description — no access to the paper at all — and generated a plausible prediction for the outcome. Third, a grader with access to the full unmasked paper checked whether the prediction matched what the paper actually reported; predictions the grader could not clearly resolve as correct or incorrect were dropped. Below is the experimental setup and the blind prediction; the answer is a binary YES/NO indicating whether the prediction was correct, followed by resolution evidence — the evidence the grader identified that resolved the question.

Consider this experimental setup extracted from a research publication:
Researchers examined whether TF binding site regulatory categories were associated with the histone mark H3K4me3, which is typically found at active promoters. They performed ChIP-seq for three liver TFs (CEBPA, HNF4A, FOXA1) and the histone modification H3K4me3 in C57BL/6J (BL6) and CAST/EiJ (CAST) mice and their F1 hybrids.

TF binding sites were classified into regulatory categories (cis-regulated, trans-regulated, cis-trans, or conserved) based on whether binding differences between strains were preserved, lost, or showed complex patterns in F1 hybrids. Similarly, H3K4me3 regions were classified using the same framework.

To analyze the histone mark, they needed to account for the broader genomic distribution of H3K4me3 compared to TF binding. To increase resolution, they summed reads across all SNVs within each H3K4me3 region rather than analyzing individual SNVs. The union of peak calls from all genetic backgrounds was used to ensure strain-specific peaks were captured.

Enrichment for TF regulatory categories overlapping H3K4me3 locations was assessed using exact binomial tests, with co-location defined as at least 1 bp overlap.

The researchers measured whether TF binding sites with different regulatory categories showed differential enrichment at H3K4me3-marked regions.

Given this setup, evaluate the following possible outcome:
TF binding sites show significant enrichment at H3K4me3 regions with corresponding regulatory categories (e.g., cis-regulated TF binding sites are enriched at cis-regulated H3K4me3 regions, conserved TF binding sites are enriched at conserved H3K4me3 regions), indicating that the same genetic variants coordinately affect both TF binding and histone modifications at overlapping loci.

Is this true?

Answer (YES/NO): YES